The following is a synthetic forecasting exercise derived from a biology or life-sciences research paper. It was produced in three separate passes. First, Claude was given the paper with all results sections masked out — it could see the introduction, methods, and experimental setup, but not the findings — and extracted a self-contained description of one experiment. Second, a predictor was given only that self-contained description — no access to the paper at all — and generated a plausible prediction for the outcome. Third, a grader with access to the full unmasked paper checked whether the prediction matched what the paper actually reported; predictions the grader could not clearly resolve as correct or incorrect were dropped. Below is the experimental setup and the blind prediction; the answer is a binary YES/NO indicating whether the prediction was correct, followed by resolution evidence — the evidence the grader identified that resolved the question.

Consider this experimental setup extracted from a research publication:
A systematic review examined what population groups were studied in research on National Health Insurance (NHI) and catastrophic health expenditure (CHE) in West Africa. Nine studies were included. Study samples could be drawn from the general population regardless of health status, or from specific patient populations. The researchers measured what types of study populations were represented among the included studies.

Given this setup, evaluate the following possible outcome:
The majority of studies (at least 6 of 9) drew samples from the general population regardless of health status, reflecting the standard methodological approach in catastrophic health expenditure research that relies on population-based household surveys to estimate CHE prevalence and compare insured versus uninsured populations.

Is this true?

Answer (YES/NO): NO